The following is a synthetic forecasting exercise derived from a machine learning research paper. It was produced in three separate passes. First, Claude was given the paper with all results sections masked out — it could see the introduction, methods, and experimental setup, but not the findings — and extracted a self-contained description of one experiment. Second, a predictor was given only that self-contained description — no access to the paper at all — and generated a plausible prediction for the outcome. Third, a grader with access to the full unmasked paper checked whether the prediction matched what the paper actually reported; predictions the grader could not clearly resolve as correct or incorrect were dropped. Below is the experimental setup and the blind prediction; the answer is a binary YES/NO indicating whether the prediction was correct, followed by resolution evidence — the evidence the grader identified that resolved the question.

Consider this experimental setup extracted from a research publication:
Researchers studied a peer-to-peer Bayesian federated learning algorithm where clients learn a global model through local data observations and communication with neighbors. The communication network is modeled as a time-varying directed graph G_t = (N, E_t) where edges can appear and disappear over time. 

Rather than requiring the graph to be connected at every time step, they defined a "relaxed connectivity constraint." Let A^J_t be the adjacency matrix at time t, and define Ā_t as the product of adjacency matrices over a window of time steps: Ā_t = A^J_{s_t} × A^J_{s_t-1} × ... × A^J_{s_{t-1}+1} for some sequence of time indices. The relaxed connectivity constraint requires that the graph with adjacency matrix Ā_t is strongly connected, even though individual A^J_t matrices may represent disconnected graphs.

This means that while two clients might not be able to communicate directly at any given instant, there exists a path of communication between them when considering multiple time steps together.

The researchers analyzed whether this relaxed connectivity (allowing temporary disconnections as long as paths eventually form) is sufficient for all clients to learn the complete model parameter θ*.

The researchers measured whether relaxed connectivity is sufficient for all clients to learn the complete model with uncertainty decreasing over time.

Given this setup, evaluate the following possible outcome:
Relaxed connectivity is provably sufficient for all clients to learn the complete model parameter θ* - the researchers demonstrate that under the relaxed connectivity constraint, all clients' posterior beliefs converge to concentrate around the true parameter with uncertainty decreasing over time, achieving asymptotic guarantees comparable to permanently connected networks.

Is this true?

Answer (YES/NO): YES